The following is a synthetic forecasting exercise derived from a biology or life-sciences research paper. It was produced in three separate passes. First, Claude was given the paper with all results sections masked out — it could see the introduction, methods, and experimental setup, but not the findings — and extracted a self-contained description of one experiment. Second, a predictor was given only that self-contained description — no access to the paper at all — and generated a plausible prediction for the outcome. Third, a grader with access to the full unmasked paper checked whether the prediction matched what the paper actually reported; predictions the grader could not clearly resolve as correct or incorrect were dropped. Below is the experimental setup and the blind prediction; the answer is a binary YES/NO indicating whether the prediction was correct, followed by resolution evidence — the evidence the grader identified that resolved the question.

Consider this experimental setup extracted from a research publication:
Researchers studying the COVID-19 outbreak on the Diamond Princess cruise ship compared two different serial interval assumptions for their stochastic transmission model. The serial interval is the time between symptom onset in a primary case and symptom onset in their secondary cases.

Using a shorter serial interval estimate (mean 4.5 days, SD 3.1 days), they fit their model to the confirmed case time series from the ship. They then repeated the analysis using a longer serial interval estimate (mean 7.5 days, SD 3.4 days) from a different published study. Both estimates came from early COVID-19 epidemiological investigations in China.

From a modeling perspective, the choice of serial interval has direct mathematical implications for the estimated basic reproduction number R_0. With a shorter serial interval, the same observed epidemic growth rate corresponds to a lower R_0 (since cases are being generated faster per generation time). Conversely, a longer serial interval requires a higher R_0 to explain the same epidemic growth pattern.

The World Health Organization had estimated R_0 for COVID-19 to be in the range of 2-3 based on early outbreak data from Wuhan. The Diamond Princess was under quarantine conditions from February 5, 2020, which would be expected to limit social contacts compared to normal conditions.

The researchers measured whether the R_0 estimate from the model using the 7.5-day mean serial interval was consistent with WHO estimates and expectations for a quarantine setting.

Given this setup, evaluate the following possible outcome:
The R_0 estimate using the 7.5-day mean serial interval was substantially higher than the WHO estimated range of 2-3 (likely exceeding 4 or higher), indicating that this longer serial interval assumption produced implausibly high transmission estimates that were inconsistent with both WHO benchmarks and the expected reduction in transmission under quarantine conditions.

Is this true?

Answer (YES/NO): YES